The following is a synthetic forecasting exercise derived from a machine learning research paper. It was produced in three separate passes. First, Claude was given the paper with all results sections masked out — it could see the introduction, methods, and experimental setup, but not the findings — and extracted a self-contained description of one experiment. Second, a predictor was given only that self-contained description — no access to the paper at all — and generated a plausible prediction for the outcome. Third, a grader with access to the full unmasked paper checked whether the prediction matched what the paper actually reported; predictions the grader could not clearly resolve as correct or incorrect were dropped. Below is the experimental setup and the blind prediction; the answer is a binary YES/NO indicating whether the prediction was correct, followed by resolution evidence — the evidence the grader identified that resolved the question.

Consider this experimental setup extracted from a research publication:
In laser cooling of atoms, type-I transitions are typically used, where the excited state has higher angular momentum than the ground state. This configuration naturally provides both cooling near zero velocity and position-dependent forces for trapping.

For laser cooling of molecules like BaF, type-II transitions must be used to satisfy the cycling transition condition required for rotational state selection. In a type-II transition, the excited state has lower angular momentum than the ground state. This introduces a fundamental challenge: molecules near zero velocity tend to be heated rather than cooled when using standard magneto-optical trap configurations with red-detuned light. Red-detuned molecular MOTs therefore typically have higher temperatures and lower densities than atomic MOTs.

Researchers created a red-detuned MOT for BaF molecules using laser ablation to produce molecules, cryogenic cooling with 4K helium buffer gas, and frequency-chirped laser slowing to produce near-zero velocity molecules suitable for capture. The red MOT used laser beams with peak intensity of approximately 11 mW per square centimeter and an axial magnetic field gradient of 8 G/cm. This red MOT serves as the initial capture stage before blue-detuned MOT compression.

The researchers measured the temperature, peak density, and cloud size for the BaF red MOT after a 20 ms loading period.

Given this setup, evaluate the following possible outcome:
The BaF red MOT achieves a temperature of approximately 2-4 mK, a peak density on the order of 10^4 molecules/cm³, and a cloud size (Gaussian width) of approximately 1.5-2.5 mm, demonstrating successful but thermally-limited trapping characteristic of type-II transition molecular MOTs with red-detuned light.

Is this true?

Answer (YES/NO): NO